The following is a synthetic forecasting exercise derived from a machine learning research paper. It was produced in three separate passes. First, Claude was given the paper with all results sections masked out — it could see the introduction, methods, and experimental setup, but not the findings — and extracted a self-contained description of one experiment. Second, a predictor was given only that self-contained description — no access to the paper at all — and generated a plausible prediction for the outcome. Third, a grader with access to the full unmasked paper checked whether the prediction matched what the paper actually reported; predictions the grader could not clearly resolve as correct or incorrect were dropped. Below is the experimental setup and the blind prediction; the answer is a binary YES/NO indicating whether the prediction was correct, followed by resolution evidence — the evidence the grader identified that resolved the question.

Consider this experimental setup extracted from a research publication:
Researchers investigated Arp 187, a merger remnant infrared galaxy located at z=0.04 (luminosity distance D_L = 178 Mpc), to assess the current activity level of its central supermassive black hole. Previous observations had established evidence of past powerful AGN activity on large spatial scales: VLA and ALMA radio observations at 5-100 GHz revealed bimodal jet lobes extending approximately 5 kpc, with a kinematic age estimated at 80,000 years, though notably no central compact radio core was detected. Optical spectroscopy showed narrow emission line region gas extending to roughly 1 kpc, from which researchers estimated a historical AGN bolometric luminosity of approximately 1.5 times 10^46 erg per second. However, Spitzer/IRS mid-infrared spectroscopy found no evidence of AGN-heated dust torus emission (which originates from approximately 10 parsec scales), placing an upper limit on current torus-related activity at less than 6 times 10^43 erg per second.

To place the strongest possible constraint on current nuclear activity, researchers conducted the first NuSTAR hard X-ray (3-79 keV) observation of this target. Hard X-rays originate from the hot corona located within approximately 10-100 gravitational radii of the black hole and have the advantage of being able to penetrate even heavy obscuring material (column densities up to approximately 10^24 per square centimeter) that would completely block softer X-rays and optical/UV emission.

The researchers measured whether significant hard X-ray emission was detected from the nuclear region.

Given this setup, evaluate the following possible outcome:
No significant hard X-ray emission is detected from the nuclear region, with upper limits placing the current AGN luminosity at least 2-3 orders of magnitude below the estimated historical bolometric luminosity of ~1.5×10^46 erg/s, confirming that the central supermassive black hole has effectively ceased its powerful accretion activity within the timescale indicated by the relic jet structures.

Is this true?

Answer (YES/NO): YES